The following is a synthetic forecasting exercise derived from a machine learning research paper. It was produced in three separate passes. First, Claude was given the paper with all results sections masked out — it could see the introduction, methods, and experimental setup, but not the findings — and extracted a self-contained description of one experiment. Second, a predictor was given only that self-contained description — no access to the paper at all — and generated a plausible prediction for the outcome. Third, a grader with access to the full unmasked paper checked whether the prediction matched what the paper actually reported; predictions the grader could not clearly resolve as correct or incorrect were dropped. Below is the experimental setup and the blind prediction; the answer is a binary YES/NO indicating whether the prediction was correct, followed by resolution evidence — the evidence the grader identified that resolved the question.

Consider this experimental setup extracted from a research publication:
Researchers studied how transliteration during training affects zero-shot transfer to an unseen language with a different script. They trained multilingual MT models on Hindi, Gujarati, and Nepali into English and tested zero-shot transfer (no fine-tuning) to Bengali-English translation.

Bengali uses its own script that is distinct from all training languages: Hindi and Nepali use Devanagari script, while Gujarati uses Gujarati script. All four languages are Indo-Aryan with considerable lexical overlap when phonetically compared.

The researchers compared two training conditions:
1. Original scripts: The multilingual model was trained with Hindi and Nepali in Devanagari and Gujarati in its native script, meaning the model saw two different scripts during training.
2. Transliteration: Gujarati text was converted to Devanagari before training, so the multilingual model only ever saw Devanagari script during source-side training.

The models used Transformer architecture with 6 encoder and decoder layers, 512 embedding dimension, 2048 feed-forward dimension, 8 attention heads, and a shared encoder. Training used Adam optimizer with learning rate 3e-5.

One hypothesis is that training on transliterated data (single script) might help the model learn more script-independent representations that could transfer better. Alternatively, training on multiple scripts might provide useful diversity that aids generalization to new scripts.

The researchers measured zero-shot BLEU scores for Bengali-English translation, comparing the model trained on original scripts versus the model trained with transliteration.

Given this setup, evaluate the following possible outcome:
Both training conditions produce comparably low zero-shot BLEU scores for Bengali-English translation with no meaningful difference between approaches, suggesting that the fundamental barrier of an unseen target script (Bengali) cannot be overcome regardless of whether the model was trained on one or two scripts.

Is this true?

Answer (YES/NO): NO